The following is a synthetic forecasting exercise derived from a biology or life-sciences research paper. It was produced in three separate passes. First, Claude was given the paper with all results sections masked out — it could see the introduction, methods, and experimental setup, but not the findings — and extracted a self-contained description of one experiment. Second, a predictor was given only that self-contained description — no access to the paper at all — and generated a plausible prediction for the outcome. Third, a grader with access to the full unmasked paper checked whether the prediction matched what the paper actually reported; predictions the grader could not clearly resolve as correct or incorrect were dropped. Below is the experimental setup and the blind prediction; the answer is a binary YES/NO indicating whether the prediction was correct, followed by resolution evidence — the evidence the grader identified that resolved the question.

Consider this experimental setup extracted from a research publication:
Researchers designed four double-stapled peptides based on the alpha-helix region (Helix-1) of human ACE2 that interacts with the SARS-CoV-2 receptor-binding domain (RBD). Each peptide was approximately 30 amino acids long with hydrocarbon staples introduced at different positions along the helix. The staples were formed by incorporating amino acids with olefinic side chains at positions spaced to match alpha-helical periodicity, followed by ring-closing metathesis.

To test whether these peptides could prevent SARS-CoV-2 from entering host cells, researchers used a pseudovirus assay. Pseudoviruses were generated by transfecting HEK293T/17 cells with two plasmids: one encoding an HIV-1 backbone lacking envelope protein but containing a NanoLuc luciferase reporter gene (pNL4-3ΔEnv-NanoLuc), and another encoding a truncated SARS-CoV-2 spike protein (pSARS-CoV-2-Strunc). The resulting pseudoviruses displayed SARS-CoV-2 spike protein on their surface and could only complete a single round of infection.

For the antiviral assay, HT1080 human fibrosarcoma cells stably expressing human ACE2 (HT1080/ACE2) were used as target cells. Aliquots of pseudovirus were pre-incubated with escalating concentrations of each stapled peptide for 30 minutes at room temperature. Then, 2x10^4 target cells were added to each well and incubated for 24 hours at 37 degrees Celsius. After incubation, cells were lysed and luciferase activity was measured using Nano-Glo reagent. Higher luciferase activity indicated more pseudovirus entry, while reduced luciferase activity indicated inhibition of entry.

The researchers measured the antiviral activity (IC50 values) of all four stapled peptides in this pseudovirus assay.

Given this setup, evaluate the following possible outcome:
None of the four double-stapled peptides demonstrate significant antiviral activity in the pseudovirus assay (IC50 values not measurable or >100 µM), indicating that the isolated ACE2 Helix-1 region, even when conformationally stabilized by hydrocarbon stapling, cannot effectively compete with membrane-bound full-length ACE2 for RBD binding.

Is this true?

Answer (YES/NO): NO